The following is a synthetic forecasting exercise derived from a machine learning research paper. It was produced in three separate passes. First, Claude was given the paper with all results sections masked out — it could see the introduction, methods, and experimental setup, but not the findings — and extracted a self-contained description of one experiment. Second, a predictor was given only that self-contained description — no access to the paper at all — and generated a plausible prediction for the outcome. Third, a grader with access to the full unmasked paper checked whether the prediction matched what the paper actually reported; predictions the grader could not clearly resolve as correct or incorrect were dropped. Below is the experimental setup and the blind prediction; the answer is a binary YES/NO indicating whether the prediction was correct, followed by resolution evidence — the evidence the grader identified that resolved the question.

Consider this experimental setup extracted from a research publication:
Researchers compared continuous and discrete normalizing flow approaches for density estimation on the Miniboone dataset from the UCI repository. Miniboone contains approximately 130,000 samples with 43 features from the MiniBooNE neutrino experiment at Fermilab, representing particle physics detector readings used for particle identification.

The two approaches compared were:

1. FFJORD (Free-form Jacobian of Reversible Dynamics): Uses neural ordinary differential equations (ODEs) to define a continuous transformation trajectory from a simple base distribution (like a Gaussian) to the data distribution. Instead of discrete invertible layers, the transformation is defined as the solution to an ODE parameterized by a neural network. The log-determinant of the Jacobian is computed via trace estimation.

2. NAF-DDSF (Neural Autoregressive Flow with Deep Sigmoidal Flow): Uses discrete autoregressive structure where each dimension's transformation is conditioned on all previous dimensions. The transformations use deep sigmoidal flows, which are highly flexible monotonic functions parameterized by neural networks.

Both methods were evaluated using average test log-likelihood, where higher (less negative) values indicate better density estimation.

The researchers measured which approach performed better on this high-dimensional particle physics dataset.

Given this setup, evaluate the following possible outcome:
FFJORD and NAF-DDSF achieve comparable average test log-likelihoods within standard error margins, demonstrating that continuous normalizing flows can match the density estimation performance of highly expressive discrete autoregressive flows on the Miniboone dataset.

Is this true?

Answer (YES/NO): NO